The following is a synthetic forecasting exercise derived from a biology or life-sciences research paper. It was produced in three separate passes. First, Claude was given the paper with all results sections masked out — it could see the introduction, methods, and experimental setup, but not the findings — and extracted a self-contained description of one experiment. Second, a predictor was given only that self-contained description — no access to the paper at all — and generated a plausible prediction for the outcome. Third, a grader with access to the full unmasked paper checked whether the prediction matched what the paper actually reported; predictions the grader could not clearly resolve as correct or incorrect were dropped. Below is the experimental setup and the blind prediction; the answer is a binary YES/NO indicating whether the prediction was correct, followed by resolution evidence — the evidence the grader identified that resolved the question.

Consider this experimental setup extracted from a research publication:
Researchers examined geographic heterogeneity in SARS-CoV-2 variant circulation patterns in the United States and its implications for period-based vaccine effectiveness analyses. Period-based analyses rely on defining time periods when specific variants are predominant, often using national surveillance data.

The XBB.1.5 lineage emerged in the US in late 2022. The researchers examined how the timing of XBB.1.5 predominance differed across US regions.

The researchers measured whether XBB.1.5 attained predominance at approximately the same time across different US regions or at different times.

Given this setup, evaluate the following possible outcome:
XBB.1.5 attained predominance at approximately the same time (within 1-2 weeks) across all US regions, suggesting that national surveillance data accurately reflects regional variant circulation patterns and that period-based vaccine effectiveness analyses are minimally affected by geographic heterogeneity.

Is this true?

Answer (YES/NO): NO